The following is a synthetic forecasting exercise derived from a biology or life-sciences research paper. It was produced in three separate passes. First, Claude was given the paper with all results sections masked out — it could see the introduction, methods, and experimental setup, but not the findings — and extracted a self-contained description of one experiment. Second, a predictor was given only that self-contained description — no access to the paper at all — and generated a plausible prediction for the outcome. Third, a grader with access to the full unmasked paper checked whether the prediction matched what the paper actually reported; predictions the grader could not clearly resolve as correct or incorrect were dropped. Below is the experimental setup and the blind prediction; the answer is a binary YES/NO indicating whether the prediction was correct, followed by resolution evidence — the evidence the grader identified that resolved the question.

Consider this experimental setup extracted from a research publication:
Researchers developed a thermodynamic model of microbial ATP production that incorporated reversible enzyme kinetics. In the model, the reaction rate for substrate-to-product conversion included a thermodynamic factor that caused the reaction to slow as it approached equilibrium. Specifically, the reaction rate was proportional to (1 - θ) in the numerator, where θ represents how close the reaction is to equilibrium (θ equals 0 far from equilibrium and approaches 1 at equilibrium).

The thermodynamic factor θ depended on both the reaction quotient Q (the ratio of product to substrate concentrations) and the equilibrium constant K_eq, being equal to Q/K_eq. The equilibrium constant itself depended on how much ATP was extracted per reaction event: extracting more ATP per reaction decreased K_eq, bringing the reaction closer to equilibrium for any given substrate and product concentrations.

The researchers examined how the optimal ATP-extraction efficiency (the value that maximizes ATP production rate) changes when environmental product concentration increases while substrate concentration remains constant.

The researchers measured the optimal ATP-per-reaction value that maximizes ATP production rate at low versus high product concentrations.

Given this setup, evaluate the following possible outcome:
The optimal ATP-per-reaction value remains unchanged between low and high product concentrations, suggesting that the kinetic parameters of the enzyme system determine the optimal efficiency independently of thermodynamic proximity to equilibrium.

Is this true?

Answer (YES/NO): NO